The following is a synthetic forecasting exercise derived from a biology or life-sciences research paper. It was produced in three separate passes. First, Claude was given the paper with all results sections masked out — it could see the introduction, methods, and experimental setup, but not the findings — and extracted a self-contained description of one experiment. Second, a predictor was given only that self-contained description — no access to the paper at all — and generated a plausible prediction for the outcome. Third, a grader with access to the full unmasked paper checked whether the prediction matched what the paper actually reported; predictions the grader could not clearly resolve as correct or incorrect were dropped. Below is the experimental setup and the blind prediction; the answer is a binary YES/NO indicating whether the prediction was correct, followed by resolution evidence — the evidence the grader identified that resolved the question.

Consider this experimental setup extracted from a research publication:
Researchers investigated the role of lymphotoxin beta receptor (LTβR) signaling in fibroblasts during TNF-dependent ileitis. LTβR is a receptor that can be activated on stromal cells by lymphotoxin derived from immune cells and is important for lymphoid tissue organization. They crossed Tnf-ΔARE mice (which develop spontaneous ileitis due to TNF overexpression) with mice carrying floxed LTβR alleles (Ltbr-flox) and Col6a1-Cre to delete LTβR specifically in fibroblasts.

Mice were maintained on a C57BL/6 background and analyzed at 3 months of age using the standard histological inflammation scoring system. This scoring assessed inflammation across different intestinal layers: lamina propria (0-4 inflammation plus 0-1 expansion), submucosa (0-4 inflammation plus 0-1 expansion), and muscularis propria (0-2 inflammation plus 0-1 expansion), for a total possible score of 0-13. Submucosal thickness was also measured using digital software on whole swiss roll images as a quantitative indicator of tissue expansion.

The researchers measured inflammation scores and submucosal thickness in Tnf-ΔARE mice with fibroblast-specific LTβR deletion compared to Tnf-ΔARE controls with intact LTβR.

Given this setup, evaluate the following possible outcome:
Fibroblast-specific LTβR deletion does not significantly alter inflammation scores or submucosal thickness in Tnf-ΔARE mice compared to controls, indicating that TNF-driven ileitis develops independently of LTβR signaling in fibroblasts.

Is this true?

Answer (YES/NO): YES